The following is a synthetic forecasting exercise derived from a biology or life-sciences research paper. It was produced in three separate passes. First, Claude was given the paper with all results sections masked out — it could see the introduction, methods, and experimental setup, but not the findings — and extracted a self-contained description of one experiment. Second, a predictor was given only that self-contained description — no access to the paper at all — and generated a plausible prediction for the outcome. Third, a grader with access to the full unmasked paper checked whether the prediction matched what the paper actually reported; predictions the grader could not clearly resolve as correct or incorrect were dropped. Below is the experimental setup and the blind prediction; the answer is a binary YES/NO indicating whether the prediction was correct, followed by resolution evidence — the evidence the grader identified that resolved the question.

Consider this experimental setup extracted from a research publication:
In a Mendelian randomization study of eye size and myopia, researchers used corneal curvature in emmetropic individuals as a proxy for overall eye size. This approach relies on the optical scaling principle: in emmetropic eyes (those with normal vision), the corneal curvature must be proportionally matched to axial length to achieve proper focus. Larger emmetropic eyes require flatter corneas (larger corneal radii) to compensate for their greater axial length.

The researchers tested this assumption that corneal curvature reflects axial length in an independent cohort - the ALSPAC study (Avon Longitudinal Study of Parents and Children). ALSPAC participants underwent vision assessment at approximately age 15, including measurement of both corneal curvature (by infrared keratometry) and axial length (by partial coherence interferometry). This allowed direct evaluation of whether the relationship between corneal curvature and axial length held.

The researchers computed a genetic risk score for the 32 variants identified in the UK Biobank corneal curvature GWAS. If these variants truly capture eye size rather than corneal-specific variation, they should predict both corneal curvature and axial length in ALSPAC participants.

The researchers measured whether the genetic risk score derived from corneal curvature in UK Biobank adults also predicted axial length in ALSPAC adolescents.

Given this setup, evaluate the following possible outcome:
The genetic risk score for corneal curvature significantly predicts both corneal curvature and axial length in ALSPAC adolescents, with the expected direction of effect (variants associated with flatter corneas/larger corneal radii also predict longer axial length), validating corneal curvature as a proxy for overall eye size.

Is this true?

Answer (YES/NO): YES